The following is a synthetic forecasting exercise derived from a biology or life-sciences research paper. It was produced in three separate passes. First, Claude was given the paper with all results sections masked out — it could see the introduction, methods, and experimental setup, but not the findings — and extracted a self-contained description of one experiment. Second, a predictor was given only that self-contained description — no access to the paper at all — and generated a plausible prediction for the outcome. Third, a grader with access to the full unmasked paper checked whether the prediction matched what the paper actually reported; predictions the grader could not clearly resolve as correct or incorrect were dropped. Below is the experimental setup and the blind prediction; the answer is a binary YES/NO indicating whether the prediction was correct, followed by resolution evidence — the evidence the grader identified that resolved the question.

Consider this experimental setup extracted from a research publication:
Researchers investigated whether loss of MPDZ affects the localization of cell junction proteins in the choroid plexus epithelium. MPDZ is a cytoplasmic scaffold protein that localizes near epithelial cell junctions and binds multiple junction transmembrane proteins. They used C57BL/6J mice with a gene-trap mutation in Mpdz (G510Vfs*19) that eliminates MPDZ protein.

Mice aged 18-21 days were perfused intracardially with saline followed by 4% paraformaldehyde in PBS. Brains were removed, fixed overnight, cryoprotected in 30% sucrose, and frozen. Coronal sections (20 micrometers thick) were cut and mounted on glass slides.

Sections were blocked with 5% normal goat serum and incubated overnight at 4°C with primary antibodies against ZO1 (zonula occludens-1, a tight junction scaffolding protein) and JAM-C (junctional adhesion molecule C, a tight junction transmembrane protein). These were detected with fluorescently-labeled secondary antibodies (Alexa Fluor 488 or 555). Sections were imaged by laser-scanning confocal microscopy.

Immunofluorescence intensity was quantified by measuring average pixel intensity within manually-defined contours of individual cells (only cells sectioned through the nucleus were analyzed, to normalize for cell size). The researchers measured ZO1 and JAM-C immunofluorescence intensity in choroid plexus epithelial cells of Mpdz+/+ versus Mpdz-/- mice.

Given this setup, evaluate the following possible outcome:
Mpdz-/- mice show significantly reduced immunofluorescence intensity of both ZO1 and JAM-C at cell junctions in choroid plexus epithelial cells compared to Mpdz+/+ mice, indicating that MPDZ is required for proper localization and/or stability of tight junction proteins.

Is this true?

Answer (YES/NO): YES